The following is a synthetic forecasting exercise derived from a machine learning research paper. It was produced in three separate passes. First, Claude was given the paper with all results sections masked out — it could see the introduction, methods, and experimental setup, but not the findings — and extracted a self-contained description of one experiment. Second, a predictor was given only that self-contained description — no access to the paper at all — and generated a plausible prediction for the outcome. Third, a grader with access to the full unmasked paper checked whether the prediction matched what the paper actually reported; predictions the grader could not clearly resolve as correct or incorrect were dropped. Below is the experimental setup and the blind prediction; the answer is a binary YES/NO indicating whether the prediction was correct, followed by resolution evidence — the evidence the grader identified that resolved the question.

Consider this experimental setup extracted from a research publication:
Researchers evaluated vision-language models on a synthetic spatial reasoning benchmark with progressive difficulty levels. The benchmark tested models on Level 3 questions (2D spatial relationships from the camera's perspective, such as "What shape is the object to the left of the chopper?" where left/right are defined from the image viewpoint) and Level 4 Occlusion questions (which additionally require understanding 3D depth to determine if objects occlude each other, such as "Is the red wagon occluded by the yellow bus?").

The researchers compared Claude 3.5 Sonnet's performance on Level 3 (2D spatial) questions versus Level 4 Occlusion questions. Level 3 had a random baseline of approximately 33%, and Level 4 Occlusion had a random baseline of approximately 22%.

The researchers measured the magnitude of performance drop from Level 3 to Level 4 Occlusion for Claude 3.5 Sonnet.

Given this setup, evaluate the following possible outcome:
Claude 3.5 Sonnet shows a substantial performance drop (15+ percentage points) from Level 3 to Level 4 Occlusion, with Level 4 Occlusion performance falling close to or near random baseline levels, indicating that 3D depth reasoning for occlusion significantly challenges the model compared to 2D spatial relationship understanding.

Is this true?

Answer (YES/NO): NO